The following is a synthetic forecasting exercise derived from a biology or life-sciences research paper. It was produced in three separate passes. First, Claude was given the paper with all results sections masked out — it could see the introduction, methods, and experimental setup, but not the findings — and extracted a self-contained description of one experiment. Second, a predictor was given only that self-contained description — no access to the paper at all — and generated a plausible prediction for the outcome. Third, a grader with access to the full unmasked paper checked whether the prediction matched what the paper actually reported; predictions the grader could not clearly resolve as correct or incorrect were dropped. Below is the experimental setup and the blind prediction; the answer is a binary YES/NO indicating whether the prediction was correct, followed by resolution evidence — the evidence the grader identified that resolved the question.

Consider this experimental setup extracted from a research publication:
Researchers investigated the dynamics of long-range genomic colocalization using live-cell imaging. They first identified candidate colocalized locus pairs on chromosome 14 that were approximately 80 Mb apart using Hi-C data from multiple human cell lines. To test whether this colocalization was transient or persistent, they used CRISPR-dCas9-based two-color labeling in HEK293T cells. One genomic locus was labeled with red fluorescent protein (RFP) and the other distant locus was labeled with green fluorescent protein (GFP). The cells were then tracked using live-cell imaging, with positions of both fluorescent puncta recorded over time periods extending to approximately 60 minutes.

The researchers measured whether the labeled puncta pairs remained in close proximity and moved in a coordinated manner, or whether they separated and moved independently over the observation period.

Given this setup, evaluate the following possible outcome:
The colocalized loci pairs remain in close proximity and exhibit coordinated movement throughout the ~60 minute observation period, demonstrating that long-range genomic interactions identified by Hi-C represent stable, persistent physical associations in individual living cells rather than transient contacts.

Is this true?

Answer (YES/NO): YES